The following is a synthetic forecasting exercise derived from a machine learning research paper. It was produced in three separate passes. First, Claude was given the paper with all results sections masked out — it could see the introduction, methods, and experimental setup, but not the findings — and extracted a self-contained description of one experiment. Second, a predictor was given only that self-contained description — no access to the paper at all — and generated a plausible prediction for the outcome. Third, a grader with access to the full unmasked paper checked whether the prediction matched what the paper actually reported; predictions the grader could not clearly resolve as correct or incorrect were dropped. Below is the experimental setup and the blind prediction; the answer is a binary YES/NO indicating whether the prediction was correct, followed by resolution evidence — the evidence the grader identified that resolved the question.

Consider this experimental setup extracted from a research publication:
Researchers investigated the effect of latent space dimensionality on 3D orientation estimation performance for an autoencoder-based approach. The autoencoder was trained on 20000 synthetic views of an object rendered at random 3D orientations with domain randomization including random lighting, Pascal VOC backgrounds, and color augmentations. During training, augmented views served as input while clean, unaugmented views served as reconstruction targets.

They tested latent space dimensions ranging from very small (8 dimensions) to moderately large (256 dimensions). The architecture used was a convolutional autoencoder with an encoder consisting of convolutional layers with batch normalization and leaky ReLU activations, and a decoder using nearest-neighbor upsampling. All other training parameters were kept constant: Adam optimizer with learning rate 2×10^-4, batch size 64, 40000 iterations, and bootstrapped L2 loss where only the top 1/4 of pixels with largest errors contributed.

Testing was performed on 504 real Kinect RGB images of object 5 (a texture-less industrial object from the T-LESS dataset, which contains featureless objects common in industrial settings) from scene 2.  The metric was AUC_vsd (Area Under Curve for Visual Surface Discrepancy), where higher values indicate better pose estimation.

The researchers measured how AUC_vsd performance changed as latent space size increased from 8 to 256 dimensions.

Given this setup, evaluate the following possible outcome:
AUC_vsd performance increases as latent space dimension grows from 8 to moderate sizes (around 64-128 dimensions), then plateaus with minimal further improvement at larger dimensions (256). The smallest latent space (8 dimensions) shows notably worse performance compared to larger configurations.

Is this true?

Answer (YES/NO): YES